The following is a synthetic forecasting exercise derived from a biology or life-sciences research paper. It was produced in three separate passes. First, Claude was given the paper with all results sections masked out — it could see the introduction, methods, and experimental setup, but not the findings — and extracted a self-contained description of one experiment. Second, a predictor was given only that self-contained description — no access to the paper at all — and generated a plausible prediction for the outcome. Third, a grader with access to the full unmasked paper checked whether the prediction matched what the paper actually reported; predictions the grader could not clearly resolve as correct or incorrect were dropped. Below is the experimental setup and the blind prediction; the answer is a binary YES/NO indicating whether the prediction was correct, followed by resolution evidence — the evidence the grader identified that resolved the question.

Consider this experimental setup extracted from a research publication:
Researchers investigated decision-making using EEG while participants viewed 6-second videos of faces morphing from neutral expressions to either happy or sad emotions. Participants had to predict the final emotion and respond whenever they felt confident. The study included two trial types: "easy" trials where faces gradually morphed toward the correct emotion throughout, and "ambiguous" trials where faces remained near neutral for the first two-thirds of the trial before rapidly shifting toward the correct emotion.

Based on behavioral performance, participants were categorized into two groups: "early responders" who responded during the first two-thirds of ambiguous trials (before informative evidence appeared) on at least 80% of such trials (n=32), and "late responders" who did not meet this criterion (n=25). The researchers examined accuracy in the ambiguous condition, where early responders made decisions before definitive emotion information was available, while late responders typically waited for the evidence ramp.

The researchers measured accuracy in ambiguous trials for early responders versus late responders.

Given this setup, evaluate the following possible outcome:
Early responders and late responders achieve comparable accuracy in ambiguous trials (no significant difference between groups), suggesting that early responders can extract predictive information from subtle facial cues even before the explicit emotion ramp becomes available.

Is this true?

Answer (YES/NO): NO